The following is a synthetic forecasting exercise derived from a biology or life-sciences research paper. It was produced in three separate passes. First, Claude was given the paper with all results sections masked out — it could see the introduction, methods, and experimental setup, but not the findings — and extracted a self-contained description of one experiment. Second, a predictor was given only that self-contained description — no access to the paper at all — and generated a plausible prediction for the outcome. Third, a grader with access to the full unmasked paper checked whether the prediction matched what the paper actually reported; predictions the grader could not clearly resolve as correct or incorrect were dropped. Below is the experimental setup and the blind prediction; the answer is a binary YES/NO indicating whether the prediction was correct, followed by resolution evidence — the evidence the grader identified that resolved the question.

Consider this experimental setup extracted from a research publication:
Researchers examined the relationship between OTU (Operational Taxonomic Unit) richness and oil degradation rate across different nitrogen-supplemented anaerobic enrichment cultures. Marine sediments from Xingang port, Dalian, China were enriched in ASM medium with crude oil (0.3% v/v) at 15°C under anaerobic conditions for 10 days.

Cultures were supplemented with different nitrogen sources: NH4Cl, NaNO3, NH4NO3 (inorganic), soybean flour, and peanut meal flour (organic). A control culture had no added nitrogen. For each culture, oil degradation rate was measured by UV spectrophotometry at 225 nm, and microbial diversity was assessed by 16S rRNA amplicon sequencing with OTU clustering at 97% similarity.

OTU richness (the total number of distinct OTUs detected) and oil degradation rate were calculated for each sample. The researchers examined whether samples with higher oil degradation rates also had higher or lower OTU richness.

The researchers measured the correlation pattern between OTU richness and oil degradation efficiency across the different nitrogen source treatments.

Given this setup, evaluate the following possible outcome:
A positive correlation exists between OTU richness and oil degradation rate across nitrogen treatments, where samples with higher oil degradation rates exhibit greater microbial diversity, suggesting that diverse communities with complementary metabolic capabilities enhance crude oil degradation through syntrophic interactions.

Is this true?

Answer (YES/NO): NO